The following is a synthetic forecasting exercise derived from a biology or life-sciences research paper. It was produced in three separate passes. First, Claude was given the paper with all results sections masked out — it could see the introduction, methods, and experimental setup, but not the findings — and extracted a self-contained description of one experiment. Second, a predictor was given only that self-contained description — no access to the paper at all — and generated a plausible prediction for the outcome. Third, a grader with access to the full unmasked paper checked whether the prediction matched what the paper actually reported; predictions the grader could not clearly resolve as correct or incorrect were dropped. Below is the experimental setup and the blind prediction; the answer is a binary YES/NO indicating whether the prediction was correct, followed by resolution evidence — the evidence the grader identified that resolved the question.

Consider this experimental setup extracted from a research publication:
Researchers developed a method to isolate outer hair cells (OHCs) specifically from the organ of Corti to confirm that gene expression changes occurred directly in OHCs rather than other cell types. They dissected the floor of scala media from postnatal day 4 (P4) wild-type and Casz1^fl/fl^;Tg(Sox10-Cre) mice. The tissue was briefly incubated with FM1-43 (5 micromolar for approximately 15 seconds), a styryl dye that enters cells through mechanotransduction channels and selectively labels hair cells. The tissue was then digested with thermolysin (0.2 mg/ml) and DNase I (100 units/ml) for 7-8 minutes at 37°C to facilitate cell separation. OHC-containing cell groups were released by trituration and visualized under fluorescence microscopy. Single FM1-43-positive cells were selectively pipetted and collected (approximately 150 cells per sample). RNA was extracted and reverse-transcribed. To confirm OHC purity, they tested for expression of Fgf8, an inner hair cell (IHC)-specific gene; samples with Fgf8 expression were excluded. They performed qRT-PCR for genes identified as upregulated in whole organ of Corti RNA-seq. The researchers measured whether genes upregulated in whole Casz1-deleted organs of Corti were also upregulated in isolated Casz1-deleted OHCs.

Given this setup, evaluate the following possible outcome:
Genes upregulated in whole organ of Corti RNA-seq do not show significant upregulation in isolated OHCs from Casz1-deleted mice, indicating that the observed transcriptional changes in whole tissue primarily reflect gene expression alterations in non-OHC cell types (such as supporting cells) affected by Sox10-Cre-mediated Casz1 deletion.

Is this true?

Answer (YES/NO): NO